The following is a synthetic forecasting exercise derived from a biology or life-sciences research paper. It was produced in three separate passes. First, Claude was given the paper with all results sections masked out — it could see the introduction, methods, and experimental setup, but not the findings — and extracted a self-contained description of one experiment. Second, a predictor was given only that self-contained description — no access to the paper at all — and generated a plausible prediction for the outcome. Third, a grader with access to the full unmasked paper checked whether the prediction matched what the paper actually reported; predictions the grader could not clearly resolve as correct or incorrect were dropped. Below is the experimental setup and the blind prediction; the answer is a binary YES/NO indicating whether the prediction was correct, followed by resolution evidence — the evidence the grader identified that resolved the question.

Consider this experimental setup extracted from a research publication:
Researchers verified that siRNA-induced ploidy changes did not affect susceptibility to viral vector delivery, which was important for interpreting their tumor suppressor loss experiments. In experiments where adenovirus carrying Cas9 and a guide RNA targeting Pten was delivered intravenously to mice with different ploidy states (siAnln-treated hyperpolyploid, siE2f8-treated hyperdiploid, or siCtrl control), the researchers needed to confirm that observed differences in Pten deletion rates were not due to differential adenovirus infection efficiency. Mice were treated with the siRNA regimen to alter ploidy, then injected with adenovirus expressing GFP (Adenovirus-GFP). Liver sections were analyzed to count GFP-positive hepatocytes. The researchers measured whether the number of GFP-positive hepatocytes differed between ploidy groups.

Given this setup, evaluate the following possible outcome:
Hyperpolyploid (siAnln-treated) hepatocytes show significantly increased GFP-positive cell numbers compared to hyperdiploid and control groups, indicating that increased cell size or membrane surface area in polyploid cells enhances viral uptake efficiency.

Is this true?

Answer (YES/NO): NO